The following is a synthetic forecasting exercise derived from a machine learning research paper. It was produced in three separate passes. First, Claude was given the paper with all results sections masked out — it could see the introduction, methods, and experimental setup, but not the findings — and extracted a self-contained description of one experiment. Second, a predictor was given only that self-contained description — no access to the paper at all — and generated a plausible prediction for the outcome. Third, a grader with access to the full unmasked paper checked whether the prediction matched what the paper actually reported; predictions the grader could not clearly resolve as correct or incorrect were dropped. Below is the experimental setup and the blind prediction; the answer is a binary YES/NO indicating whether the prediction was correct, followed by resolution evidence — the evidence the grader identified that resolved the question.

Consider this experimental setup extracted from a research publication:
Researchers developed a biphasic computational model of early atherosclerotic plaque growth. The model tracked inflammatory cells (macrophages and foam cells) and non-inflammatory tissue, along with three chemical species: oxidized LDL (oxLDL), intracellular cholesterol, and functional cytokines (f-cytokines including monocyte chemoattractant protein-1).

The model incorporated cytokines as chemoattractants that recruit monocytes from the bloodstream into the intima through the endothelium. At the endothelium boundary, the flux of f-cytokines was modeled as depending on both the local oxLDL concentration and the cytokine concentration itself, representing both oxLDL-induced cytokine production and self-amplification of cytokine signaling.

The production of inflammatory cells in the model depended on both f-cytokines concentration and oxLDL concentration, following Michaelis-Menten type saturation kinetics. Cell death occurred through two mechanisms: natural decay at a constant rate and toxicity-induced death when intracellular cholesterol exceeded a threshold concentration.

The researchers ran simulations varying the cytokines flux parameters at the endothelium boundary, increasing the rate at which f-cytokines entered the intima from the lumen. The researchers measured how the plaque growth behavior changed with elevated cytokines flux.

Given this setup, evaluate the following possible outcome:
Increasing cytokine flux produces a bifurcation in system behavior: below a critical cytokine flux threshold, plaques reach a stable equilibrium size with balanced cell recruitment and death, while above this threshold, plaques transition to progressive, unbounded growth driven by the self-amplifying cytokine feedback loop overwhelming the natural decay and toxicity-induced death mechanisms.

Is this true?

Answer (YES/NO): NO